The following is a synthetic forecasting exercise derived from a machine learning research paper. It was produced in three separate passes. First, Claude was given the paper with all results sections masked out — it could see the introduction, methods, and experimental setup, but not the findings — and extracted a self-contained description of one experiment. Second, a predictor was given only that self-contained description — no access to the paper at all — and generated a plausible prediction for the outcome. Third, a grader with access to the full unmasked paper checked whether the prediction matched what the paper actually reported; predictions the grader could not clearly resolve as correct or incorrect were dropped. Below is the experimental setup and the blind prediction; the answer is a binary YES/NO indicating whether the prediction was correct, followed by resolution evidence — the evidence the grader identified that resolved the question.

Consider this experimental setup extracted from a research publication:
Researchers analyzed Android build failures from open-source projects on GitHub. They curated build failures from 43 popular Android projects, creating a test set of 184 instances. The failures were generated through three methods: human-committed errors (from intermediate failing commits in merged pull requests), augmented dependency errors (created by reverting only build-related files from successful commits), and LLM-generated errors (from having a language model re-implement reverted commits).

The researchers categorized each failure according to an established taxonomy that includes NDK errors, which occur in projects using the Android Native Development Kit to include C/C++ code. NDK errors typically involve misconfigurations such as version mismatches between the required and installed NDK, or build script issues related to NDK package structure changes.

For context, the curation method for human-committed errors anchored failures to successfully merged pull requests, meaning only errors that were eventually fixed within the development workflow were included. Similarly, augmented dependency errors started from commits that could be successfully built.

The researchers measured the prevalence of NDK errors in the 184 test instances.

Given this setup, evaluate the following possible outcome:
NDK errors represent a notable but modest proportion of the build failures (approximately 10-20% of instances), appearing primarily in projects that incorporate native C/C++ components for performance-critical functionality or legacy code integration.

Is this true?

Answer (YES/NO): NO